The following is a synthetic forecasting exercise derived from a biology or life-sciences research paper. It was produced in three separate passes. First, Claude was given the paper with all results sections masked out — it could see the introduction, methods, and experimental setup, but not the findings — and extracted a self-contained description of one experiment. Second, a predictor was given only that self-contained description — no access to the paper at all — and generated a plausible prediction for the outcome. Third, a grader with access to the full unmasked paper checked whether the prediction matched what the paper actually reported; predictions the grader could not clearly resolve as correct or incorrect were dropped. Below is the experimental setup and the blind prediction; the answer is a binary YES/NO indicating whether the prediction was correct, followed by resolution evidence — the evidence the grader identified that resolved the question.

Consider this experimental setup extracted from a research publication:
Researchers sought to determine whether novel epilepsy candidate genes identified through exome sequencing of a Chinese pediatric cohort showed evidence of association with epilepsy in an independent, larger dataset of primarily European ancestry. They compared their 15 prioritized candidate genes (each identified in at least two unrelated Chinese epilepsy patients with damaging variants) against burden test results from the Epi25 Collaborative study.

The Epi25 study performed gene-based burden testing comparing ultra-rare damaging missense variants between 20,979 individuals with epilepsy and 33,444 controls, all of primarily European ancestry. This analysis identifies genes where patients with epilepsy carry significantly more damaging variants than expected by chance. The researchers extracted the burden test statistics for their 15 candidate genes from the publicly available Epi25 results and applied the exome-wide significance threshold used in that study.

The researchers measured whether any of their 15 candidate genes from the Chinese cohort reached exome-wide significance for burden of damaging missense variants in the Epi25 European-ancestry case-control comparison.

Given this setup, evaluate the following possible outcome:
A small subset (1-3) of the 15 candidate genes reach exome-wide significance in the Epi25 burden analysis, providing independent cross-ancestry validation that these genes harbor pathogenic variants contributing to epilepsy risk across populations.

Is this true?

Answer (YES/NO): NO